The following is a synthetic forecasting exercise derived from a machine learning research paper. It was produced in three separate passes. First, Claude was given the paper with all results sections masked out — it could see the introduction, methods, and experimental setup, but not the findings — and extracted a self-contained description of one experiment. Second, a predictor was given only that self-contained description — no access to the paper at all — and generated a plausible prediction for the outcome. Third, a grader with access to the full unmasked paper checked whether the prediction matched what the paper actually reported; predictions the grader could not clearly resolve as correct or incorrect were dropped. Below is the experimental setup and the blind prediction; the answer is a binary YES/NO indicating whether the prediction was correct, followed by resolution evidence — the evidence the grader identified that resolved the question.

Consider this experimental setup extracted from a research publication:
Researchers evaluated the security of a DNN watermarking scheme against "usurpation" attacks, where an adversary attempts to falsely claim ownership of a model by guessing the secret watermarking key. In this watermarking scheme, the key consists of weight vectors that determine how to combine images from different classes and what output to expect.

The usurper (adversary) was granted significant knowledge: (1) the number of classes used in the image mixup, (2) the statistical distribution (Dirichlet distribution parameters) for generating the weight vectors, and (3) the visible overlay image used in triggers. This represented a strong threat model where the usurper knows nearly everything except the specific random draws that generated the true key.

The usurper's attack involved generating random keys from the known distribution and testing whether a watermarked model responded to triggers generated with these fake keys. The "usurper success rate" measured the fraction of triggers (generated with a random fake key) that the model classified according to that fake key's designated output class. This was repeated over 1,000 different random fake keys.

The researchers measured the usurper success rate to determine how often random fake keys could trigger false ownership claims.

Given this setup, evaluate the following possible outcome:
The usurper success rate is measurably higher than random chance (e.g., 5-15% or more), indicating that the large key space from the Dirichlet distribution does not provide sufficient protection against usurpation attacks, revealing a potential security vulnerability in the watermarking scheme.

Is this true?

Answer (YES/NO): NO